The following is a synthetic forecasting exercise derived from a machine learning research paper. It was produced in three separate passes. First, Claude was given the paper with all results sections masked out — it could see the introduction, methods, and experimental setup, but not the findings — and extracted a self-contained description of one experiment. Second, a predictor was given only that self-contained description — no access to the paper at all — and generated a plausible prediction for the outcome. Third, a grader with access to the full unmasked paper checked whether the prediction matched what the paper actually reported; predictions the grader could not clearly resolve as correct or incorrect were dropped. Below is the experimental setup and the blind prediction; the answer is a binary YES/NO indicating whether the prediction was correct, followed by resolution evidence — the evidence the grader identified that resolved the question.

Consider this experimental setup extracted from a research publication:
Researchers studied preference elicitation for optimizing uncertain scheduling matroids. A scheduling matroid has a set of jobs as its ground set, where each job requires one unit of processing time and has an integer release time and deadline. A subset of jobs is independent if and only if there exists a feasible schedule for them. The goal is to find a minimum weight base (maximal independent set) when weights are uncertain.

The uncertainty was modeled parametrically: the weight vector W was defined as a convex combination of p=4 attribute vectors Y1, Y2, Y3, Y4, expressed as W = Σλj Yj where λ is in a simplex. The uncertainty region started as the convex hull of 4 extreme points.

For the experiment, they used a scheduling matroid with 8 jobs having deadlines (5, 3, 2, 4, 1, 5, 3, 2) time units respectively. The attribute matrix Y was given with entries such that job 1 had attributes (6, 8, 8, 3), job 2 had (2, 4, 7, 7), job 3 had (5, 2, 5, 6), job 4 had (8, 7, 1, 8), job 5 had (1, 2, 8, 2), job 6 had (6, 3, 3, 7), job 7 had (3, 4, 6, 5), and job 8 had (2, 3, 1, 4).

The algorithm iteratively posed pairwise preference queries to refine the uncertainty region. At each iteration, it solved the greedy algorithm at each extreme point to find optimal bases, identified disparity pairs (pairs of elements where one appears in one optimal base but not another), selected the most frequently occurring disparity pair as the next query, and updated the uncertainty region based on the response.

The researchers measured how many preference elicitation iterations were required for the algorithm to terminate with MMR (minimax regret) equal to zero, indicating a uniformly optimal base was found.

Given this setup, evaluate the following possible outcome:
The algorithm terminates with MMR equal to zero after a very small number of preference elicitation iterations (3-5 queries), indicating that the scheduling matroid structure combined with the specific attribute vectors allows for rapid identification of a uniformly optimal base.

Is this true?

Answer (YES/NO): NO